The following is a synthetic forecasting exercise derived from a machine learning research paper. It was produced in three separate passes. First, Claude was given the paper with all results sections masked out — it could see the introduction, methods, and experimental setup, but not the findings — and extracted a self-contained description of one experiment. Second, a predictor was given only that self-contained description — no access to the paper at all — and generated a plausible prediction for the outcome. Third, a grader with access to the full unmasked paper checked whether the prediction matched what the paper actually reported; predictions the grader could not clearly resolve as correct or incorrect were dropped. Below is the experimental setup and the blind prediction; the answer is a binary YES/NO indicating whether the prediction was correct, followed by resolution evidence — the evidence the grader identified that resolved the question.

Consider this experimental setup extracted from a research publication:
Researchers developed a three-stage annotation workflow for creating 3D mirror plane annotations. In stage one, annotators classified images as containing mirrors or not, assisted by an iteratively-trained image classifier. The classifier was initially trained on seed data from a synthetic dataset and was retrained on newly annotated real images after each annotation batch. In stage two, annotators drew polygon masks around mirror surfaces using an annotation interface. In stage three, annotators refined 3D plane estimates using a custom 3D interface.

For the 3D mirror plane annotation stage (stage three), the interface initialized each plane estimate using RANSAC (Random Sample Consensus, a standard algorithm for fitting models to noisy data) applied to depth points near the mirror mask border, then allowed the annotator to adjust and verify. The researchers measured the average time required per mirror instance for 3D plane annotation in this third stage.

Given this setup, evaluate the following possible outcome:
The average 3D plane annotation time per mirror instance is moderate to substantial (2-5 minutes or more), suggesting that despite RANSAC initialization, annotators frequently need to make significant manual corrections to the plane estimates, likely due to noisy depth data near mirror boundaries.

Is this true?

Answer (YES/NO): NO